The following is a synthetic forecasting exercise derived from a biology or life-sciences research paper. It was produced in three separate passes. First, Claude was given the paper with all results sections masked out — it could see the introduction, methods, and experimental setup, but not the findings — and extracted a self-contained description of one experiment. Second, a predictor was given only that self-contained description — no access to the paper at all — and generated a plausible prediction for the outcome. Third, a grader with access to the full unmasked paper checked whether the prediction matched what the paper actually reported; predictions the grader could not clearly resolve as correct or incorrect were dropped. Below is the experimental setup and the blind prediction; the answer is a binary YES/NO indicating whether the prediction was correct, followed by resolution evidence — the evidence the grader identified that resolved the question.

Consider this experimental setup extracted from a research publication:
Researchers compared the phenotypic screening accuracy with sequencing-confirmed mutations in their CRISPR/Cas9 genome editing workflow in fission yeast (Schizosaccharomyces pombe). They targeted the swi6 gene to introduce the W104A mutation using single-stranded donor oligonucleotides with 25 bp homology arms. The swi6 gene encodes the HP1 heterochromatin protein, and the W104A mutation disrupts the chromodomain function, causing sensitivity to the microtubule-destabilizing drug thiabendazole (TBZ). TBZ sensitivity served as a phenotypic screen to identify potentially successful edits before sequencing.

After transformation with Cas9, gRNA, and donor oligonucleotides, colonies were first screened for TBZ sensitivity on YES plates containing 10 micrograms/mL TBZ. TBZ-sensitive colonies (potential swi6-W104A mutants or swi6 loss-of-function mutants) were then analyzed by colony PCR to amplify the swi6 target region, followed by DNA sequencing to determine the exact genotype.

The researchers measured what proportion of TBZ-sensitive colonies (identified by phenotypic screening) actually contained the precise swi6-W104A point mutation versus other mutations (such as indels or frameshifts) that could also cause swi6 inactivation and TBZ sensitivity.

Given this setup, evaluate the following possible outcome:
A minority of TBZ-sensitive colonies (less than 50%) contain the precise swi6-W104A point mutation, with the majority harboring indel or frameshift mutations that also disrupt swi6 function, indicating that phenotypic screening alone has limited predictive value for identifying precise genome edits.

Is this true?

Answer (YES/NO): NO